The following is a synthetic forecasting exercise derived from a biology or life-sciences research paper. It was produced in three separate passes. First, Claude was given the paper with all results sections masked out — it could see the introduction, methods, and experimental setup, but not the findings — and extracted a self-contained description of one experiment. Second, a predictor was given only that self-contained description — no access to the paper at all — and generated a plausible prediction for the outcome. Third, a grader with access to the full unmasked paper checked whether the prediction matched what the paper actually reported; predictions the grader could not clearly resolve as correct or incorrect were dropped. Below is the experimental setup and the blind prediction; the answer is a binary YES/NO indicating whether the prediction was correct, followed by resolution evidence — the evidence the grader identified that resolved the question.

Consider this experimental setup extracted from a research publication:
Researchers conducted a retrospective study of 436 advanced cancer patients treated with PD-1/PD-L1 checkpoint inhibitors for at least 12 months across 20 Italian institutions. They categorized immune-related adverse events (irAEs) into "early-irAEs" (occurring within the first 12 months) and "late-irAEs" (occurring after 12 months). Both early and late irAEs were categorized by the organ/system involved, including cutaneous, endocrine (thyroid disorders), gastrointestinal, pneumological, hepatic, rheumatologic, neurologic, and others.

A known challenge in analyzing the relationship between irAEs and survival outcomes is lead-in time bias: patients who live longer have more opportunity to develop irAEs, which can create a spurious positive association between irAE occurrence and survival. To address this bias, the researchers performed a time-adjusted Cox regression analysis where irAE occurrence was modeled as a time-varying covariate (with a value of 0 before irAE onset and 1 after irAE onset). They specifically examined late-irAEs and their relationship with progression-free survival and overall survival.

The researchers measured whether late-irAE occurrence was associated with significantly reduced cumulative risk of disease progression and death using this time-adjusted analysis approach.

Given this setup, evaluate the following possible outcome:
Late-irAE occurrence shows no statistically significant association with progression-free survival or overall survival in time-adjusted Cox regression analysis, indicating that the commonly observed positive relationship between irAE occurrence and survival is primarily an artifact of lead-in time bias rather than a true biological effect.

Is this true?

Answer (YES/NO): YES